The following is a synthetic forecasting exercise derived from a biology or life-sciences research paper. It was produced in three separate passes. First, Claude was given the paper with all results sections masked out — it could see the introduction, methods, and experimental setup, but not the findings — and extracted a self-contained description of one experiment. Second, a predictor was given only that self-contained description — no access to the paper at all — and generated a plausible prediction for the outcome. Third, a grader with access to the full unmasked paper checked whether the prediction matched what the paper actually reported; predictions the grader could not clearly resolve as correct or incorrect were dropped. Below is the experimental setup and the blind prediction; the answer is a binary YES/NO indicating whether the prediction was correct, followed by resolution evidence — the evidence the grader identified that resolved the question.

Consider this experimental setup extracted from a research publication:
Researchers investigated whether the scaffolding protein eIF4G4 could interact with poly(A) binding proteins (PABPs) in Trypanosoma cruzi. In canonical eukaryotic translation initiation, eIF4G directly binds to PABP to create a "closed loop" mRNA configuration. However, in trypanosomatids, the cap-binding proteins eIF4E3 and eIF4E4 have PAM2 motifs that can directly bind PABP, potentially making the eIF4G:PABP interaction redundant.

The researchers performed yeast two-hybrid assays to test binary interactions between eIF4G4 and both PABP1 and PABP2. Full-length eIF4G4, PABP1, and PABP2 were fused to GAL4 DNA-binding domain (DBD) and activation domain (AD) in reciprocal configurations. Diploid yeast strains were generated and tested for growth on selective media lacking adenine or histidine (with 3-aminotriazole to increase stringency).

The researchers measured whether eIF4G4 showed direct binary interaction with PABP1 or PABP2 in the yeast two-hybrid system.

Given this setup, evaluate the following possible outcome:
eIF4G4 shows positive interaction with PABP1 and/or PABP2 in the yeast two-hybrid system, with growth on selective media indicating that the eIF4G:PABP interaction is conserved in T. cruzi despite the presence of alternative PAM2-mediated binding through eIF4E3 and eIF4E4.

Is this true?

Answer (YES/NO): NO